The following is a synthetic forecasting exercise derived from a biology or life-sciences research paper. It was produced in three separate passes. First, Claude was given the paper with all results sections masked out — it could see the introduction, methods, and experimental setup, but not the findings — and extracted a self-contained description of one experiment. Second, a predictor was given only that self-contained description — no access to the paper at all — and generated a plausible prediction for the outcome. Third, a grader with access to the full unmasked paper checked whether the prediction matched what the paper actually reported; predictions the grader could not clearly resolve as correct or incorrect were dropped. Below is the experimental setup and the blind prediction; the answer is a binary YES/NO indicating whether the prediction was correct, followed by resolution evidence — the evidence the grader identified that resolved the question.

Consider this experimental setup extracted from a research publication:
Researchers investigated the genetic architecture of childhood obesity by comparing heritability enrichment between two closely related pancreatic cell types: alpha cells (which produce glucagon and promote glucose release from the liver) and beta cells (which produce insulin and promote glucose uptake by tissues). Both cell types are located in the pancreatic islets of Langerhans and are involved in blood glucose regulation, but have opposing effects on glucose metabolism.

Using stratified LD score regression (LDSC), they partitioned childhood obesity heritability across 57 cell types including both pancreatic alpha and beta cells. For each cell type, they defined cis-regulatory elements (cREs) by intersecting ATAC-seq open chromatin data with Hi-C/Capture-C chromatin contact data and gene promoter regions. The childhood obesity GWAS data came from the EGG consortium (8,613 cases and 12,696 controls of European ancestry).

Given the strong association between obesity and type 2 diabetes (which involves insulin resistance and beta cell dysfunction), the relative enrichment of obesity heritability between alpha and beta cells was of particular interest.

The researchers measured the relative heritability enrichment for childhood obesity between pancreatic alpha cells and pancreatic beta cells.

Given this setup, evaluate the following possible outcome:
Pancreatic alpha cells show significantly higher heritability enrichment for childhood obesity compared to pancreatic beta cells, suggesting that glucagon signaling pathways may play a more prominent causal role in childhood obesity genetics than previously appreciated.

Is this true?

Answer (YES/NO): YES